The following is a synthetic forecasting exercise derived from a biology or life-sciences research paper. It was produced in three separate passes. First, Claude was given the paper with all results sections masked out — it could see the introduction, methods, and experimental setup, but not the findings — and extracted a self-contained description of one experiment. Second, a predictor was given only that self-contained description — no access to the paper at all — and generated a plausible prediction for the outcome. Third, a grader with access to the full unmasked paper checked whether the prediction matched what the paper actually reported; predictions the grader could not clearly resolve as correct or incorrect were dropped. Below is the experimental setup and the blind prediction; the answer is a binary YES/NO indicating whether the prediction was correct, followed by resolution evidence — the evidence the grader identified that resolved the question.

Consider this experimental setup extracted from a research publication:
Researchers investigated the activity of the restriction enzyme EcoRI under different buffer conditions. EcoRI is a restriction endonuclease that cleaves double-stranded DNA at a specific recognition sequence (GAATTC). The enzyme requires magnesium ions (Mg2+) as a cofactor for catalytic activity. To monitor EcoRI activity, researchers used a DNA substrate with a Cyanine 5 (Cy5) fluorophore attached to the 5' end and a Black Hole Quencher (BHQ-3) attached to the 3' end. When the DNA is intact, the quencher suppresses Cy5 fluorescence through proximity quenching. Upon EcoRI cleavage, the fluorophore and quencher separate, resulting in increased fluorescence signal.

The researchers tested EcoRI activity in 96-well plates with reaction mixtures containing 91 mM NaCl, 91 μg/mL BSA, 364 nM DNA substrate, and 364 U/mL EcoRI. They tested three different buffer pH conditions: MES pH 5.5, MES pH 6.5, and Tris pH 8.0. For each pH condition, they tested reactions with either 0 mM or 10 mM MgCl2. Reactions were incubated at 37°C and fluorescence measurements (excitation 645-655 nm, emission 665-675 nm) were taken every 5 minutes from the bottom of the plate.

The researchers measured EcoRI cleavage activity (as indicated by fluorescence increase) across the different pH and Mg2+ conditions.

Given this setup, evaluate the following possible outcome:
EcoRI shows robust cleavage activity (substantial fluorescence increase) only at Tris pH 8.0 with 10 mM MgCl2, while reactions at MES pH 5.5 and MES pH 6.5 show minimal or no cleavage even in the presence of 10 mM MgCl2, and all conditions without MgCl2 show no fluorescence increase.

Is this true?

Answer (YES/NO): NO